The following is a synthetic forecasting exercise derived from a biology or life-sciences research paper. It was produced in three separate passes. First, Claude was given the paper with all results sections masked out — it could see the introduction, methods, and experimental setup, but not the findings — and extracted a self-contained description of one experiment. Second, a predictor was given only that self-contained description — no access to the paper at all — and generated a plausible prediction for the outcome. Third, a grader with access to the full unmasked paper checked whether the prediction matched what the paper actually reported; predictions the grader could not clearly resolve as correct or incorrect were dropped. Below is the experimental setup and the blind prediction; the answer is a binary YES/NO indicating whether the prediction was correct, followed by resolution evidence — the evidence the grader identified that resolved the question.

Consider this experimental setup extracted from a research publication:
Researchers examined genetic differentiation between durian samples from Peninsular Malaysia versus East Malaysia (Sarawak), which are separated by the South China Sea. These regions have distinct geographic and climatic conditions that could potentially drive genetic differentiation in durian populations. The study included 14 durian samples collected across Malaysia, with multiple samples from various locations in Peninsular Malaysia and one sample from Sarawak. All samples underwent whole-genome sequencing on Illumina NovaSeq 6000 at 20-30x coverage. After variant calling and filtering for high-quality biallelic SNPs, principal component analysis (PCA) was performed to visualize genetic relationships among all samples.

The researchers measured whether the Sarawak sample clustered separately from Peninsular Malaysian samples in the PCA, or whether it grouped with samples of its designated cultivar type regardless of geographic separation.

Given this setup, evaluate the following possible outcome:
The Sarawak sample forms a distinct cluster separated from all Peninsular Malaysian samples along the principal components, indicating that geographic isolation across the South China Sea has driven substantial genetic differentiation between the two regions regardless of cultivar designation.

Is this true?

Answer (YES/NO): YES